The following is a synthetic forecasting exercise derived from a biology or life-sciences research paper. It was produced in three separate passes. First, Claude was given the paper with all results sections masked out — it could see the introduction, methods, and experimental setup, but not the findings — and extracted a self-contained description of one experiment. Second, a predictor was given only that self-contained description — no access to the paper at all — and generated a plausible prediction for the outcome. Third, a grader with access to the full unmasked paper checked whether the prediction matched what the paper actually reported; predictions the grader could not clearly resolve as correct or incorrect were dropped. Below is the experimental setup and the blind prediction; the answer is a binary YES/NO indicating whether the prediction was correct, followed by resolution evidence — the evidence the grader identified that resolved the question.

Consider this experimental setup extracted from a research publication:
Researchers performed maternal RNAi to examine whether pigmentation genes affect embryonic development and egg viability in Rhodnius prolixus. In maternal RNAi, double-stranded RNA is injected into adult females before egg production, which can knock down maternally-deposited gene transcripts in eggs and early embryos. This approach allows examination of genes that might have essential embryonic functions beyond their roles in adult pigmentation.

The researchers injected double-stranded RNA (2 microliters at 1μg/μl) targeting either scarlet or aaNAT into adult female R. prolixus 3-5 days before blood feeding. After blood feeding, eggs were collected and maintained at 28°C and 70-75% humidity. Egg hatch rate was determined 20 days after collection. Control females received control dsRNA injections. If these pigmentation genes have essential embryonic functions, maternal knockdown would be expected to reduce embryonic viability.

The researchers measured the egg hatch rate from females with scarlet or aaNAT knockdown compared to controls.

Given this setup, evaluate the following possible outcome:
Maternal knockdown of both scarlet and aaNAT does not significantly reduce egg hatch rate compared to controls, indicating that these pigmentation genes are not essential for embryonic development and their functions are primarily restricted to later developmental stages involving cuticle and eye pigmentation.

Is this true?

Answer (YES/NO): YES